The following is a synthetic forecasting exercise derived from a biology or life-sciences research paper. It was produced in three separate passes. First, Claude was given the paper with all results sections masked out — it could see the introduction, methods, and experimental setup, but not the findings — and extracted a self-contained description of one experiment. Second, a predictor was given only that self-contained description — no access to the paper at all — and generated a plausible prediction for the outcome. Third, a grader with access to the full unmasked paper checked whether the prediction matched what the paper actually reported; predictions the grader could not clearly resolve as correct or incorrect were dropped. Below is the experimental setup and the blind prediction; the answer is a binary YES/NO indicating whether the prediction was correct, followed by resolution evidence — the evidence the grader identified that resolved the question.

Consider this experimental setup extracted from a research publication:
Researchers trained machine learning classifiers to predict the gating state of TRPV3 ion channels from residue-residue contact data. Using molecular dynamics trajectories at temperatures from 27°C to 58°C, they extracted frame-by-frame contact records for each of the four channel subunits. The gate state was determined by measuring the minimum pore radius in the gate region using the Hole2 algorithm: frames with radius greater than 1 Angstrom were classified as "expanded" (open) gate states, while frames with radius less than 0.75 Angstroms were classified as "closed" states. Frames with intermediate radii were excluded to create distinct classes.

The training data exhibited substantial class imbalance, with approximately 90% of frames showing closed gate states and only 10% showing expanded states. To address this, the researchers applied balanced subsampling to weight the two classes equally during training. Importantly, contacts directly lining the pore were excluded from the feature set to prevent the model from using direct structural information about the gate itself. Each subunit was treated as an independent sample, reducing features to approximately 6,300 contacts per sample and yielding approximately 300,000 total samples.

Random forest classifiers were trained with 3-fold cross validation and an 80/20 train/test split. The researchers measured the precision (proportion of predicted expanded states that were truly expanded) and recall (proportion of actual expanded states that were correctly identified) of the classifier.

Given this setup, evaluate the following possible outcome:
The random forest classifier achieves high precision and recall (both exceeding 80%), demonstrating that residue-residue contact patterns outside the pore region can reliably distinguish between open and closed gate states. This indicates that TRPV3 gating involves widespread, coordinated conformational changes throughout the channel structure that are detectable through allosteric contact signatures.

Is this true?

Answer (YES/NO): NO